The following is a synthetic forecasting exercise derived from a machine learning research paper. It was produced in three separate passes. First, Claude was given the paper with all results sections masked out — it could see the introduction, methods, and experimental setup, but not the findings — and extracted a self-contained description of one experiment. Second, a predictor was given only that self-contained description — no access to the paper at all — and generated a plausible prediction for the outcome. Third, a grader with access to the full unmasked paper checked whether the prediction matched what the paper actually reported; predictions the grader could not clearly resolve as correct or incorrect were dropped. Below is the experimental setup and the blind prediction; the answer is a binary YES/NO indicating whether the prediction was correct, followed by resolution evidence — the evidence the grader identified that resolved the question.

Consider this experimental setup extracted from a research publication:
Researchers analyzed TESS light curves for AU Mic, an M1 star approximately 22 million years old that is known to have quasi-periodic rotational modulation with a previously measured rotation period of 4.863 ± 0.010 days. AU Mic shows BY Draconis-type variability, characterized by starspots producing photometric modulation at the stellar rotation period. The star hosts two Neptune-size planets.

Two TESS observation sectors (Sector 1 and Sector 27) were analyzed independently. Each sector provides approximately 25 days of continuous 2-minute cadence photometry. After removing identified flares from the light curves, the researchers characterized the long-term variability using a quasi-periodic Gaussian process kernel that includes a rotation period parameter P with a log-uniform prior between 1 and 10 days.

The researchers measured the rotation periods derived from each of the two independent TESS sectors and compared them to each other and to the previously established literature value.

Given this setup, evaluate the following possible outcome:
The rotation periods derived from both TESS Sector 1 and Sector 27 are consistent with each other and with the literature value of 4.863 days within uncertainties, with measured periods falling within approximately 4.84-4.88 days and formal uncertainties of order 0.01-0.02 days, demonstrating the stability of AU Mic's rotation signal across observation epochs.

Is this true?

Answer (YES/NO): NO